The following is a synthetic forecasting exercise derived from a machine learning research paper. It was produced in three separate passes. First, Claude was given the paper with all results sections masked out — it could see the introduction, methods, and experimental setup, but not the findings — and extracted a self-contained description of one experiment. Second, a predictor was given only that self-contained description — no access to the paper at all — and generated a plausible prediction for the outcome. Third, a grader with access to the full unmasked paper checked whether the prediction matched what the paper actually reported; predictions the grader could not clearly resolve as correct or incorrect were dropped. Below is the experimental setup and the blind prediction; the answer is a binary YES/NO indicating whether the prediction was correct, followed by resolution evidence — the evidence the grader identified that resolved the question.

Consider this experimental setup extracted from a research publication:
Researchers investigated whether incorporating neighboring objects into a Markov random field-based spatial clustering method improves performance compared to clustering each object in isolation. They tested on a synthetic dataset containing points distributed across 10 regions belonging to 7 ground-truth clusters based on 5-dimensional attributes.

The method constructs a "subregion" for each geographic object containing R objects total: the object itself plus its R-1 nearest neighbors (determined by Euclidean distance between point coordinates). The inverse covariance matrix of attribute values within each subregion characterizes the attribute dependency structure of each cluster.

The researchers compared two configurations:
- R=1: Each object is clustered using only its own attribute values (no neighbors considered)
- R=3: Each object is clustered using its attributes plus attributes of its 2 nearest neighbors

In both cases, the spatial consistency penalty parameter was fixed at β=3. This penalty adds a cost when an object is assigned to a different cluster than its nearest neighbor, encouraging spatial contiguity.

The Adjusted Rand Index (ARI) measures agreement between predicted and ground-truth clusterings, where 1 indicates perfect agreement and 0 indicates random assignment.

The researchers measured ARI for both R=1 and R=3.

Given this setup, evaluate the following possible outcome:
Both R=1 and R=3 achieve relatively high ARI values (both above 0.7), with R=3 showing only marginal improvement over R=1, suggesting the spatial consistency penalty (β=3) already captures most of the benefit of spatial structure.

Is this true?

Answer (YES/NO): NO